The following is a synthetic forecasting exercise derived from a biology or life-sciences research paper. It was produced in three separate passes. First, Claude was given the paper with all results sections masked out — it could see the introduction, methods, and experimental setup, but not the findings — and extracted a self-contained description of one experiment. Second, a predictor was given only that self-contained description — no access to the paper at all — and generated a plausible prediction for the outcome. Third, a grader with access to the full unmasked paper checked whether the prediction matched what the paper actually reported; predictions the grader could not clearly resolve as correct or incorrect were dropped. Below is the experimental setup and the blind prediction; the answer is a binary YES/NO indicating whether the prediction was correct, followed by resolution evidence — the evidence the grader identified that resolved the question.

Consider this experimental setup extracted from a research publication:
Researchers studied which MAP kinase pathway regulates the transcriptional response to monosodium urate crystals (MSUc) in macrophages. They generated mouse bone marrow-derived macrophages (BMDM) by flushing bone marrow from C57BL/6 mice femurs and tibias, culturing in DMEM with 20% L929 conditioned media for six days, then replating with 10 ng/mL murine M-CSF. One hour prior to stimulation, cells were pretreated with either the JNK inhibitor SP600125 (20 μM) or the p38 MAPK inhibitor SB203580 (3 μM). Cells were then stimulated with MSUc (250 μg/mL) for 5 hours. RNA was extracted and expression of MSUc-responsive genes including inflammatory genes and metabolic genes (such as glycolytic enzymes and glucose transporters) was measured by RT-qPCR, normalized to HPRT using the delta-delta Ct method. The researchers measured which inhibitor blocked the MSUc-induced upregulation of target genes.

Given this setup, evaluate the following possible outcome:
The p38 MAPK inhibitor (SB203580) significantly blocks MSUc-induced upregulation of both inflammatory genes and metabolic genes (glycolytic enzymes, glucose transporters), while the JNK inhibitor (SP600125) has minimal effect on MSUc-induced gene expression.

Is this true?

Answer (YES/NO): NO